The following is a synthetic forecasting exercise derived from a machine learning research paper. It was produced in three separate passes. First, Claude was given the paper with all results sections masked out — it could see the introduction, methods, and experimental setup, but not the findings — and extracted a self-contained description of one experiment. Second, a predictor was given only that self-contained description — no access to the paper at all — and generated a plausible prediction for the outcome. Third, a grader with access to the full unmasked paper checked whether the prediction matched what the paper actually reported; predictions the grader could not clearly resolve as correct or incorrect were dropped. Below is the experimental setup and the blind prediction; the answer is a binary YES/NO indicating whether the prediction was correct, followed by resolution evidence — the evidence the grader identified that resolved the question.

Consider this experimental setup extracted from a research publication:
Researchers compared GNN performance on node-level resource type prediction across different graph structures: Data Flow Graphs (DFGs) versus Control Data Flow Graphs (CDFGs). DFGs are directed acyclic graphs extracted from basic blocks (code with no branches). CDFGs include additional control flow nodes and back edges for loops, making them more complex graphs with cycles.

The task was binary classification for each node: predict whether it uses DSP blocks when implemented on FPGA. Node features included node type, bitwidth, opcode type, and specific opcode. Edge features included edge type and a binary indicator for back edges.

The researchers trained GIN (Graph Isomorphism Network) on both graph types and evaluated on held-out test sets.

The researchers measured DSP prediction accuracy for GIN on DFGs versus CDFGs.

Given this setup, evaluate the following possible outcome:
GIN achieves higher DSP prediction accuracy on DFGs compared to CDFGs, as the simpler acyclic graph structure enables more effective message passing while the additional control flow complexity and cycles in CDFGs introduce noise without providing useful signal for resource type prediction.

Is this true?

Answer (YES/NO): YES